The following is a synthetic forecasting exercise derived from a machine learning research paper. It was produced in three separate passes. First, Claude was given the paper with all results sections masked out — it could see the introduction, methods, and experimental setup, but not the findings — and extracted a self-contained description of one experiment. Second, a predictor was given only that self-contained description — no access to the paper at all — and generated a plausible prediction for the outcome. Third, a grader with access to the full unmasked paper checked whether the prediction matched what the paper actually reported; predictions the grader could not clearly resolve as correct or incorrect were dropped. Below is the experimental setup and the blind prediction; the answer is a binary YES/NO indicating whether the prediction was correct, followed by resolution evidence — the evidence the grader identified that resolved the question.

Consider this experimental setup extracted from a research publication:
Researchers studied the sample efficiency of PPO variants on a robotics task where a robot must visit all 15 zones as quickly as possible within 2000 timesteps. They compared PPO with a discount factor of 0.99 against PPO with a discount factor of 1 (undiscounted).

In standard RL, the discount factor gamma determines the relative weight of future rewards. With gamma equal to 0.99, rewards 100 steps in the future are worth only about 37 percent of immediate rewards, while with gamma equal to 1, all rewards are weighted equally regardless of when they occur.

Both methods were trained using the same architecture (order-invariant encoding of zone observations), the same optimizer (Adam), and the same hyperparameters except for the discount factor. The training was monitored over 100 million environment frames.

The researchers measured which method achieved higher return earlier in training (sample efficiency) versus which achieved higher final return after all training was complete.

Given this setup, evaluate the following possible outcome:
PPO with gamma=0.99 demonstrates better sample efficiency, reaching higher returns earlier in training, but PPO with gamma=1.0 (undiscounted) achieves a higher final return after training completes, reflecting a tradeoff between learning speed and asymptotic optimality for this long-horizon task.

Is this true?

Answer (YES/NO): NO